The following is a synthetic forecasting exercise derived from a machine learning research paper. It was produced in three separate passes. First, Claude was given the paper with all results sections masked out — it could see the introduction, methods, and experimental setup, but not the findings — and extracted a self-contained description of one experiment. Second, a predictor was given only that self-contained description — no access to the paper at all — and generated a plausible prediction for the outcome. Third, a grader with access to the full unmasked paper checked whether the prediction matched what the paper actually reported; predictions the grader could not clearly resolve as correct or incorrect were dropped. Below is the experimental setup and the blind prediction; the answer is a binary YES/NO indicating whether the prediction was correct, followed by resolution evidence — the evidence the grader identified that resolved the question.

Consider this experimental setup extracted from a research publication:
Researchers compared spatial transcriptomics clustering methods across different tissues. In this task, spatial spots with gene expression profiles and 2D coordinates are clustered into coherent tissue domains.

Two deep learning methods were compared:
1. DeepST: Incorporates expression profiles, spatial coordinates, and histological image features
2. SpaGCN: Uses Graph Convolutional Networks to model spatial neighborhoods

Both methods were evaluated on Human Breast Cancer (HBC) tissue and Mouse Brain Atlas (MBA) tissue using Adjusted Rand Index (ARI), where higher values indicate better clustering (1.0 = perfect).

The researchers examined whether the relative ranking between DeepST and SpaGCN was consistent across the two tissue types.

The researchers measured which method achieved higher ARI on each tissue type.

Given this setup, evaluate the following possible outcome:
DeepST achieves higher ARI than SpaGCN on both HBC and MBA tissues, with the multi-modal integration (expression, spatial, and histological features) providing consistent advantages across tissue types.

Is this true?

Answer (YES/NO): NO